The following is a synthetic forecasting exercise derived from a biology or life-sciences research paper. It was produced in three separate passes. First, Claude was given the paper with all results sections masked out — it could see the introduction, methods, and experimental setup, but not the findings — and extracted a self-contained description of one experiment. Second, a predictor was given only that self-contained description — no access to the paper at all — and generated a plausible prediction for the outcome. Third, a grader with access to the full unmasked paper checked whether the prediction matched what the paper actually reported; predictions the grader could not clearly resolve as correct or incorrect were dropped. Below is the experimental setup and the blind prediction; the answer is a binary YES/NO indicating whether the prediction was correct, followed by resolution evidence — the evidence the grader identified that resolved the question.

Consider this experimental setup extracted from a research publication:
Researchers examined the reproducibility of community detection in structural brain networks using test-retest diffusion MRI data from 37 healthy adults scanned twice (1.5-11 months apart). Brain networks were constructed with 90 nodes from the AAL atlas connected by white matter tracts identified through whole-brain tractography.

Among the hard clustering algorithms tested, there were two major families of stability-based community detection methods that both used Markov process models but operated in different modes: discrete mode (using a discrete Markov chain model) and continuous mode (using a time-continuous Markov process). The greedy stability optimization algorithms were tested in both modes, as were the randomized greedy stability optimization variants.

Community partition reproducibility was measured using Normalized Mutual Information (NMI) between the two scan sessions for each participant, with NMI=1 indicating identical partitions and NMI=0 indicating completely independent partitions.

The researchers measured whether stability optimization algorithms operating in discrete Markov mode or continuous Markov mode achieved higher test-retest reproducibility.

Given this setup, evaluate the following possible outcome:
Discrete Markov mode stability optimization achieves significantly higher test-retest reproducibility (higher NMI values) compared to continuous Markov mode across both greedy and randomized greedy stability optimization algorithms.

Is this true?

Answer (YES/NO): NO